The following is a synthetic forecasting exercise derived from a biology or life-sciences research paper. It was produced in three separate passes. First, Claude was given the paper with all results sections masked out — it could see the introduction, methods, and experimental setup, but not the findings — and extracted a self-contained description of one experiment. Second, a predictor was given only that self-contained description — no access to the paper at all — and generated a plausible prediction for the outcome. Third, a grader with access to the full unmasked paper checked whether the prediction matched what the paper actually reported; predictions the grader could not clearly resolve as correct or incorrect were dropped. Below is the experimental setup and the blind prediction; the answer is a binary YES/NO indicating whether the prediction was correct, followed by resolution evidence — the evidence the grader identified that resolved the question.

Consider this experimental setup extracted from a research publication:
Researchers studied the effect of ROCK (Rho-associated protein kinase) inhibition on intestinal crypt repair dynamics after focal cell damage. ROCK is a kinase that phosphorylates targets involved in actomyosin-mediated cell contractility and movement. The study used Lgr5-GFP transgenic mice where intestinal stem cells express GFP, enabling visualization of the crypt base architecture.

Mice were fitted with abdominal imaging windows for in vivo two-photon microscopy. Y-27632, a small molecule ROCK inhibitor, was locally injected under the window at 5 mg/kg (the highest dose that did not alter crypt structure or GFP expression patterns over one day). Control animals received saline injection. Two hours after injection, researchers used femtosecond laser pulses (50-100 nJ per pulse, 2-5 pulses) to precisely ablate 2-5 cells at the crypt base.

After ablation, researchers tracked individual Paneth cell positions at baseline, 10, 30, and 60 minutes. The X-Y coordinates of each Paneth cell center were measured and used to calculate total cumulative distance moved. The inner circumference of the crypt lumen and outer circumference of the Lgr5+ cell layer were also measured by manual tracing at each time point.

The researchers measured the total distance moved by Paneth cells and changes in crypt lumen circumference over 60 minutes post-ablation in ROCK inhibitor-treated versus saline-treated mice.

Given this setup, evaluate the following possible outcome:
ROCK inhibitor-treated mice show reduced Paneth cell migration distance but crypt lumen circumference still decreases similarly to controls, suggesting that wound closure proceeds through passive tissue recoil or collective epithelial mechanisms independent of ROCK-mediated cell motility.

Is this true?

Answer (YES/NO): NO